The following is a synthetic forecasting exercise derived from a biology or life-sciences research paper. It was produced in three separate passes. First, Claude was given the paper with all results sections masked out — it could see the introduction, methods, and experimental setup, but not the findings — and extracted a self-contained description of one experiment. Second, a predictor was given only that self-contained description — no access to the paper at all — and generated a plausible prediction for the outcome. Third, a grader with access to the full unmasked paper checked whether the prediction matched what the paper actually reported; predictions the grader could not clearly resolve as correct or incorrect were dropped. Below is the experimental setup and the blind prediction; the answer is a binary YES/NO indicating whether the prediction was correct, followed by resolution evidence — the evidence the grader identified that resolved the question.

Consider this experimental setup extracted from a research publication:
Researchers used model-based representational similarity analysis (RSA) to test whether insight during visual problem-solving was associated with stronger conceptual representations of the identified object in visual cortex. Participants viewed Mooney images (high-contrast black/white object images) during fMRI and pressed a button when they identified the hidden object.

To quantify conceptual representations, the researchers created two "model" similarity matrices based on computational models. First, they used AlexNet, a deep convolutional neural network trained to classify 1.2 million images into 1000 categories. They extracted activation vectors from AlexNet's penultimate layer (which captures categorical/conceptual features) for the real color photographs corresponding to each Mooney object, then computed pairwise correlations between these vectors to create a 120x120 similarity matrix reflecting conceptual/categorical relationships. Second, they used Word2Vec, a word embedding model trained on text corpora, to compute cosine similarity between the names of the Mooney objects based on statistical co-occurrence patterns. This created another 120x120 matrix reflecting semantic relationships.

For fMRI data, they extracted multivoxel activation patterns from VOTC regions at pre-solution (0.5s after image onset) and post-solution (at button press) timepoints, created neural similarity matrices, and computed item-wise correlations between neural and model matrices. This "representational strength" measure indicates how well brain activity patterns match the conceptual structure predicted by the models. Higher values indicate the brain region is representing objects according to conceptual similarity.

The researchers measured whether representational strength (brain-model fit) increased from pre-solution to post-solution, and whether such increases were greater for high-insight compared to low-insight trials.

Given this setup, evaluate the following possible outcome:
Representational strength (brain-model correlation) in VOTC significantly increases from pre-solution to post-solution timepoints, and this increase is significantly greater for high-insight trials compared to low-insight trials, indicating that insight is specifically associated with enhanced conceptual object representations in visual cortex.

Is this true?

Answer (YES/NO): YES